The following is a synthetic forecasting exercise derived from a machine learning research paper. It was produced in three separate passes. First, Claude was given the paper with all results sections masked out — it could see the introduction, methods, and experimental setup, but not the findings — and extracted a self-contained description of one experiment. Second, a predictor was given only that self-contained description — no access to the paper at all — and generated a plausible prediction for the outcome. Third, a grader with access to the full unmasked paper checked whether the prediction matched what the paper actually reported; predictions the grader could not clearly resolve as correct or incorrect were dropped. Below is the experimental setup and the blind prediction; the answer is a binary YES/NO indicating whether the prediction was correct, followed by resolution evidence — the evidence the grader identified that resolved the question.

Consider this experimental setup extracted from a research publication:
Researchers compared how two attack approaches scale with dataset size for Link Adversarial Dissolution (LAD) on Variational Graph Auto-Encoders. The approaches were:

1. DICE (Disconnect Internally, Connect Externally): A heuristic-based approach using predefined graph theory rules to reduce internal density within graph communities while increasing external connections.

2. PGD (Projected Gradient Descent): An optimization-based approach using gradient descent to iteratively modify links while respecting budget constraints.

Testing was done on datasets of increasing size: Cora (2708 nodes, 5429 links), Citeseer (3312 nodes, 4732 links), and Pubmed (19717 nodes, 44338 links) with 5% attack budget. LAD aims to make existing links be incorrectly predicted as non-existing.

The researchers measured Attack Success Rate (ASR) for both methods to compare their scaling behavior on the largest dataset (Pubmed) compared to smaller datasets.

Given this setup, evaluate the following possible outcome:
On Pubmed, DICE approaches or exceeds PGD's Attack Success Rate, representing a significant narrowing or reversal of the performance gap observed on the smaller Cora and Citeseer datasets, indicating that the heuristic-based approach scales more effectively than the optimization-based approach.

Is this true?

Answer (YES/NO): NO